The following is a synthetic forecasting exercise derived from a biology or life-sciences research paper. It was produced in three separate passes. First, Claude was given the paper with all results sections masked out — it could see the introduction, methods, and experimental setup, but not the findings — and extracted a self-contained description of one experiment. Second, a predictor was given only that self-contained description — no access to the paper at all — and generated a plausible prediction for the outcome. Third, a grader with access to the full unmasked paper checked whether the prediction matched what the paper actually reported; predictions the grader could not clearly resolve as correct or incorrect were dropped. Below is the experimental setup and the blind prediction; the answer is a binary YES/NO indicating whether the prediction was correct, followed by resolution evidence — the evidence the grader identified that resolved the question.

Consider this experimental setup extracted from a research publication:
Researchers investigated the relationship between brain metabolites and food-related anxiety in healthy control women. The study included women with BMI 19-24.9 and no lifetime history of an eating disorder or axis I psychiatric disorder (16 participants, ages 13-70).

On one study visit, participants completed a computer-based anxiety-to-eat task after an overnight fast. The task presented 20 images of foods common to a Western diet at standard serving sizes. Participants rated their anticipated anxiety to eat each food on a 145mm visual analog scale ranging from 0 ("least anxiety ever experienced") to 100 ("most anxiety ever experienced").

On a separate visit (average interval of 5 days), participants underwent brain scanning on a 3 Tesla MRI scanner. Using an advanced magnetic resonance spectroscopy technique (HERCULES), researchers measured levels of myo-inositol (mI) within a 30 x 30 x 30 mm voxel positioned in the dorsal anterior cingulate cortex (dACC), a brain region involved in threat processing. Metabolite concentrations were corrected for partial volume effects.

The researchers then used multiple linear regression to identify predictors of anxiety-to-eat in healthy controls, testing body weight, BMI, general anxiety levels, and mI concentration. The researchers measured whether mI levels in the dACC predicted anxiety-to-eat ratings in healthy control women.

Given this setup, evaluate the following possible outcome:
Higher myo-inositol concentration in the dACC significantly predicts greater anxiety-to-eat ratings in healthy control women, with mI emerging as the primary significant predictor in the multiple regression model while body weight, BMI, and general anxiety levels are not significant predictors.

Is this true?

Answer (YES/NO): NO